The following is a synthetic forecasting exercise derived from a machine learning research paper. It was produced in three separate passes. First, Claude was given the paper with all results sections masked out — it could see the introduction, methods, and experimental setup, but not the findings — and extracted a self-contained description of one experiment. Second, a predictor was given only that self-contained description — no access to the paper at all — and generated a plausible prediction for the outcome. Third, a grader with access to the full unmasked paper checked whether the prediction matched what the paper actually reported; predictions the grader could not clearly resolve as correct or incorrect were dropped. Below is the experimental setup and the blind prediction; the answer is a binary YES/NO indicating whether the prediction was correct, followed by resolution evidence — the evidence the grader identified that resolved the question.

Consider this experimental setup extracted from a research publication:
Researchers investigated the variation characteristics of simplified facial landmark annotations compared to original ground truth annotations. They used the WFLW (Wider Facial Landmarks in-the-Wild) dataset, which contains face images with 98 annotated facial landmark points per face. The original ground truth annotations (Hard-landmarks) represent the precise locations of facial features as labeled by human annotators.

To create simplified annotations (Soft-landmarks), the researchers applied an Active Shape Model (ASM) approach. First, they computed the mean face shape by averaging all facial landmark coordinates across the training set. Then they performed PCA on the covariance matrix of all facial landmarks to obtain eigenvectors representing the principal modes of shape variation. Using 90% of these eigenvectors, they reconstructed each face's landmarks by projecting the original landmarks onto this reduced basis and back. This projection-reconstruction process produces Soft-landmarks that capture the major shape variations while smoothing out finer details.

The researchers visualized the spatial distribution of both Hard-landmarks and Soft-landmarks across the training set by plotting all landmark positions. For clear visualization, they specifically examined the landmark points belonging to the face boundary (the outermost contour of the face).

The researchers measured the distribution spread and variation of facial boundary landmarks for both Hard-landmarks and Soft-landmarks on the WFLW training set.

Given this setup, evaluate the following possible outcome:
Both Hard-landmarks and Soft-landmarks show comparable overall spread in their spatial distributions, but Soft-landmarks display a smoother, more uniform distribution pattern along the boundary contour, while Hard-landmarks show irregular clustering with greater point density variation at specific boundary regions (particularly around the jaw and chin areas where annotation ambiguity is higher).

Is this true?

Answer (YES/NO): NO